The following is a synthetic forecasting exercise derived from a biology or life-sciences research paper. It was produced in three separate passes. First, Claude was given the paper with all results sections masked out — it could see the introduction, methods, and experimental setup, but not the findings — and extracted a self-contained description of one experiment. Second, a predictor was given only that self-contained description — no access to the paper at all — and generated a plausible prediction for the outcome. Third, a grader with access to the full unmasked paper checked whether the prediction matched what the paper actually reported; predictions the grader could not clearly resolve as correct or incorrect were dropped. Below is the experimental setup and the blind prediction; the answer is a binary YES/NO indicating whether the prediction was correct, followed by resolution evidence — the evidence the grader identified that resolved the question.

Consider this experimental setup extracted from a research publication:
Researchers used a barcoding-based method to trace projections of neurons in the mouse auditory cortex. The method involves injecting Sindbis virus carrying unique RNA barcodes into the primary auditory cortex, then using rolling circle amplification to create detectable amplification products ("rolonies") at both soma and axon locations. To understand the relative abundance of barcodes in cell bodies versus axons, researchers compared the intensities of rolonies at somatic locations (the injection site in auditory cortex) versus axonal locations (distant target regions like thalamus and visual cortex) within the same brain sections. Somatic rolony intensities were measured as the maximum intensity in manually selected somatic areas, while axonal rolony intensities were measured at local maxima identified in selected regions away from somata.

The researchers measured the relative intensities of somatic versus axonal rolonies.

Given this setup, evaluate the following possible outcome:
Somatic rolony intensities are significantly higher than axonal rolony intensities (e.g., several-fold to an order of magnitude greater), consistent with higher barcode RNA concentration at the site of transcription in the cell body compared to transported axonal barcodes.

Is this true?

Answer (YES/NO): YES